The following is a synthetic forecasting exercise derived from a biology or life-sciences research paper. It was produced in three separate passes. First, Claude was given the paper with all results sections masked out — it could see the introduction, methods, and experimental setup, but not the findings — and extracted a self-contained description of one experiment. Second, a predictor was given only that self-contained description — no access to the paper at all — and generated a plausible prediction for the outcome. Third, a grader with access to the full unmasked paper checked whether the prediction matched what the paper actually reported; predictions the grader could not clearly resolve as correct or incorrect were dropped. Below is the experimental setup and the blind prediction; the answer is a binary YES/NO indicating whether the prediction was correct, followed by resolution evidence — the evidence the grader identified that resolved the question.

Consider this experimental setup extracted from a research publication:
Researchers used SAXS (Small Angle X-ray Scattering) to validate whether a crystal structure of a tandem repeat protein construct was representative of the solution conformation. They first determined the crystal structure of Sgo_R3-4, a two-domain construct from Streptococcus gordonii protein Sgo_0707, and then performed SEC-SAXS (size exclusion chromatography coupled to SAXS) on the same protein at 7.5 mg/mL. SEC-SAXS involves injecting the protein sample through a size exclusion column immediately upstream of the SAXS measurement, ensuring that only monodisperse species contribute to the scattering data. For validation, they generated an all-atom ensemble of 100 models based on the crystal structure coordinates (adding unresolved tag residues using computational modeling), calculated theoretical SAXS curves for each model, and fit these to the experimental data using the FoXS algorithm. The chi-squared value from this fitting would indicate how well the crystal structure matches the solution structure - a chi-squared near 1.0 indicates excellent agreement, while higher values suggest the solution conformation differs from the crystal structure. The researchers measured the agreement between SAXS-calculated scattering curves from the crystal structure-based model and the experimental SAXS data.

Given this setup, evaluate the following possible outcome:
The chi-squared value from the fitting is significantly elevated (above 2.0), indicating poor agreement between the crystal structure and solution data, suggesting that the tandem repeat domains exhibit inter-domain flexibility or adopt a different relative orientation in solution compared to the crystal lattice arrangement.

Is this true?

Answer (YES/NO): NO